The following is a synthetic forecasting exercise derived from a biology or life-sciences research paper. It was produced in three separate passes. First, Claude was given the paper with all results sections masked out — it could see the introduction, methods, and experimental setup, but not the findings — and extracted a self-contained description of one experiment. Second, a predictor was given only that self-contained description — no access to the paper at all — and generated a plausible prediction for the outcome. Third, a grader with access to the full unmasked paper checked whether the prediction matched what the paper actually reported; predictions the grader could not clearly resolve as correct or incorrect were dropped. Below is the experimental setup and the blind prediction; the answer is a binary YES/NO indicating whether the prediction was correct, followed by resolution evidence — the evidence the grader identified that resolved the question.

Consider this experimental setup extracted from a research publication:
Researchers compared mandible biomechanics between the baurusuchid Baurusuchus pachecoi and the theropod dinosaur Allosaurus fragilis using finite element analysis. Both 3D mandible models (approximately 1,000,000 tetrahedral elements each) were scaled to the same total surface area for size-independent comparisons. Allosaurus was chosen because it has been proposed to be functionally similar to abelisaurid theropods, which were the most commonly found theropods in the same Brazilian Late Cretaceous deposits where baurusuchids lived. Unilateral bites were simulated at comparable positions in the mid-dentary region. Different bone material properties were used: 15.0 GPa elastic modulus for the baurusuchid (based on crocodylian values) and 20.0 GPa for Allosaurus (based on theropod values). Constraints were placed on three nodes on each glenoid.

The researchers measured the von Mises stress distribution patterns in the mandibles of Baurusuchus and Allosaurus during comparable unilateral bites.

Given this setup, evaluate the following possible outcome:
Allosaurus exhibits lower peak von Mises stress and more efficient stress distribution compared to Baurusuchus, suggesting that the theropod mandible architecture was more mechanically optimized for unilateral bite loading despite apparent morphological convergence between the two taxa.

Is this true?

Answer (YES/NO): NO